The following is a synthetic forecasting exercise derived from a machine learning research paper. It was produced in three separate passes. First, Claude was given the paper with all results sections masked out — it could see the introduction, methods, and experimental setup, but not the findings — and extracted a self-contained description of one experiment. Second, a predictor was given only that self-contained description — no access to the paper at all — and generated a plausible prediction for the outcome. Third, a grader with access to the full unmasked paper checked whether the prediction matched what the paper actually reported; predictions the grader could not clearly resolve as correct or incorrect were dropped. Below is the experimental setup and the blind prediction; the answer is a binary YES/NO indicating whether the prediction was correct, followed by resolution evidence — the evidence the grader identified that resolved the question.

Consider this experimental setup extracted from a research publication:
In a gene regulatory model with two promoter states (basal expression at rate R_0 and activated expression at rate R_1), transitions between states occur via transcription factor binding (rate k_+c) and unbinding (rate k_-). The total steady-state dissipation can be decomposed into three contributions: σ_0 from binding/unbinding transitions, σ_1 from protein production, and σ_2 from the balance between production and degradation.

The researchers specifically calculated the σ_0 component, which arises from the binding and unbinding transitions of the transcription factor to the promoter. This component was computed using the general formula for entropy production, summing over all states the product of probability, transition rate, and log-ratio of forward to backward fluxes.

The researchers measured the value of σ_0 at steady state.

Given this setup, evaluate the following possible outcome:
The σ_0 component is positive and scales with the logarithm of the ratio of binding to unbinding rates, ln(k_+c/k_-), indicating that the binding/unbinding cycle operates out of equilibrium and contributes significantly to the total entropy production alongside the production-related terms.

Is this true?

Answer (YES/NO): NO